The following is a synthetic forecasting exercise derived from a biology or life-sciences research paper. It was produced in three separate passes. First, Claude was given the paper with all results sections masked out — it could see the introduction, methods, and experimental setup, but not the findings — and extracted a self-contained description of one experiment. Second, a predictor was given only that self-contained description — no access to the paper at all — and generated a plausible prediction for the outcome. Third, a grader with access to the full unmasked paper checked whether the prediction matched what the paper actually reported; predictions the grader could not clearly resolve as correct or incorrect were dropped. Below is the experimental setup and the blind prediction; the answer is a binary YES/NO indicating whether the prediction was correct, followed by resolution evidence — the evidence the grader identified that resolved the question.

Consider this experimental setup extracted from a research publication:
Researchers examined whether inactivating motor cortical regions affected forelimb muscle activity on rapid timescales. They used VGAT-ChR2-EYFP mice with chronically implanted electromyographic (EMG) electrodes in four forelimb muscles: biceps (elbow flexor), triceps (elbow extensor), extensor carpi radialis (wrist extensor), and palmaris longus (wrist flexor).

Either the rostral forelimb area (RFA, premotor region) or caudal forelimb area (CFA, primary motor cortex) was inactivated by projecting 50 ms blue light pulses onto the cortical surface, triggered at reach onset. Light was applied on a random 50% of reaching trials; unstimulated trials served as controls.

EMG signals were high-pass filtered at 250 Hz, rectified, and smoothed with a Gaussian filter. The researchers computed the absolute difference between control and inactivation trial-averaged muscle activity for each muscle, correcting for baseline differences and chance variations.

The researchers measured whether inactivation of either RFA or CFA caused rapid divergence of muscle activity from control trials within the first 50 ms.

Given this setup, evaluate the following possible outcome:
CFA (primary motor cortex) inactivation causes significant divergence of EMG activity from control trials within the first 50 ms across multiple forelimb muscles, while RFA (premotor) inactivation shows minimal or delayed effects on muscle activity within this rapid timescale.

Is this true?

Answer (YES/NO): NO